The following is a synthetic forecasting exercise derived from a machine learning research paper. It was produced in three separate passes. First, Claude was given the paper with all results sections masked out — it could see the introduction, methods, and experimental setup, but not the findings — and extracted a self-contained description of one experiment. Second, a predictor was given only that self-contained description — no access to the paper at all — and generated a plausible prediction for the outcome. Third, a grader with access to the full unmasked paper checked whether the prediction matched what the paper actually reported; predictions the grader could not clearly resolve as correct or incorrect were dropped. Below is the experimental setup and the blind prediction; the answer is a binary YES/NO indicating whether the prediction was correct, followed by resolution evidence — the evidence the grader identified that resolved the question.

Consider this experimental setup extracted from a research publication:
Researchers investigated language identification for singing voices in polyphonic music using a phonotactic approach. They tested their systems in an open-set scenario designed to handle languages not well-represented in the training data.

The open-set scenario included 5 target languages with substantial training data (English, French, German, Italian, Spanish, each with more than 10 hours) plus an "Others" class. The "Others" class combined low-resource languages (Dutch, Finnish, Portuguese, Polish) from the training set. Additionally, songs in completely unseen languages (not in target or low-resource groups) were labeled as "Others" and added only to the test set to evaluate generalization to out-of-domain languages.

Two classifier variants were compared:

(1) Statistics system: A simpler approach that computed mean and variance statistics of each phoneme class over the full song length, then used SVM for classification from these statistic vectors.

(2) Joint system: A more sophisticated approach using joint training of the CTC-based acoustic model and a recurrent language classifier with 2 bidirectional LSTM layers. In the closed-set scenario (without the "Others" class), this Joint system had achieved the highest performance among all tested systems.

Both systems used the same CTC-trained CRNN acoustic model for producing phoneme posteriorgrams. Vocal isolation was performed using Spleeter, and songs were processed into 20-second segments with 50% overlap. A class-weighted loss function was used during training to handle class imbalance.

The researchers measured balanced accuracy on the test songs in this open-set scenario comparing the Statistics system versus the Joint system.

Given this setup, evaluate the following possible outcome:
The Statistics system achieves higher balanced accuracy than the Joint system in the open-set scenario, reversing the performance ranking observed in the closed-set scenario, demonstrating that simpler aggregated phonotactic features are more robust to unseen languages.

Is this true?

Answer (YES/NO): YES